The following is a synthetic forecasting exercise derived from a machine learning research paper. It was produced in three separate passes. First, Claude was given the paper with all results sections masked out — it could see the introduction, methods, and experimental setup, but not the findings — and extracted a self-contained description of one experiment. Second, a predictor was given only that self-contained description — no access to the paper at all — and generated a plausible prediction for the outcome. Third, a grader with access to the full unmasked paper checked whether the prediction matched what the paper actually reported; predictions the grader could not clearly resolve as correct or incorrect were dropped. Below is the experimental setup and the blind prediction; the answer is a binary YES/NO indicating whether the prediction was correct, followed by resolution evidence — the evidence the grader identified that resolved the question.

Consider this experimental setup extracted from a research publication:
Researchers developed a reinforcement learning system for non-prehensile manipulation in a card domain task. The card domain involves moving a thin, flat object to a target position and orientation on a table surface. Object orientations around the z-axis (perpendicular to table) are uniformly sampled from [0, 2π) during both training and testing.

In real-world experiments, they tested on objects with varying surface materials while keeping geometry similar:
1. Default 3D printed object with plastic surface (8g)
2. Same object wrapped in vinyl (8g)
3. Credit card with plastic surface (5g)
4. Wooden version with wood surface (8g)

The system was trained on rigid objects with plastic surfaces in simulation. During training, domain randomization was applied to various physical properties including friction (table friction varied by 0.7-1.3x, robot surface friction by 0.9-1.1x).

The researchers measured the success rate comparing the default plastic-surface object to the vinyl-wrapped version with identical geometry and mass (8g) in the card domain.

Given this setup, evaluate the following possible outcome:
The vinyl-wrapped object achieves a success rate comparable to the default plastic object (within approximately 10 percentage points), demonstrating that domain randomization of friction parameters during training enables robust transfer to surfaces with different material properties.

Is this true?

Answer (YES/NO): NO